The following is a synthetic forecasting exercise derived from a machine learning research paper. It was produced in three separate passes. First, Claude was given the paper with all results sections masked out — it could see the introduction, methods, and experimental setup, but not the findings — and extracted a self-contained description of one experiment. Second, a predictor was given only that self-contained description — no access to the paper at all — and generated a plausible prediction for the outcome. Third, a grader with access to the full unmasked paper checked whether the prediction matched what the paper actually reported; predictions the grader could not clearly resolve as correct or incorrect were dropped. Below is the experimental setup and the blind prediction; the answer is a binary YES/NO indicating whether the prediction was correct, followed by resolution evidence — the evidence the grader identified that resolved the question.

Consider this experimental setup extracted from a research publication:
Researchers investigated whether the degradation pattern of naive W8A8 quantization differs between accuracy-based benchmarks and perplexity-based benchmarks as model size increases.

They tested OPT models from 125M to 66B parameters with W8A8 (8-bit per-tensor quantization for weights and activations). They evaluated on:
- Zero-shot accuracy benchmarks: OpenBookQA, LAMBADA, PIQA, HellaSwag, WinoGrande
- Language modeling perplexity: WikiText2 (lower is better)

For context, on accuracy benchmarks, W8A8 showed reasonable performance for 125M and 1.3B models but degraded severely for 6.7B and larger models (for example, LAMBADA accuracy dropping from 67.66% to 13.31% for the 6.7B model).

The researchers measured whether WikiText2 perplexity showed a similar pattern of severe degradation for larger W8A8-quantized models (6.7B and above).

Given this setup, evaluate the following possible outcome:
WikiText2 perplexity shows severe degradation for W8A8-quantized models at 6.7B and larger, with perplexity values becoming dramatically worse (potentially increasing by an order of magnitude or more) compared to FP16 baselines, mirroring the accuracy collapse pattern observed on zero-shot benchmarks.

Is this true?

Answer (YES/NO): YES